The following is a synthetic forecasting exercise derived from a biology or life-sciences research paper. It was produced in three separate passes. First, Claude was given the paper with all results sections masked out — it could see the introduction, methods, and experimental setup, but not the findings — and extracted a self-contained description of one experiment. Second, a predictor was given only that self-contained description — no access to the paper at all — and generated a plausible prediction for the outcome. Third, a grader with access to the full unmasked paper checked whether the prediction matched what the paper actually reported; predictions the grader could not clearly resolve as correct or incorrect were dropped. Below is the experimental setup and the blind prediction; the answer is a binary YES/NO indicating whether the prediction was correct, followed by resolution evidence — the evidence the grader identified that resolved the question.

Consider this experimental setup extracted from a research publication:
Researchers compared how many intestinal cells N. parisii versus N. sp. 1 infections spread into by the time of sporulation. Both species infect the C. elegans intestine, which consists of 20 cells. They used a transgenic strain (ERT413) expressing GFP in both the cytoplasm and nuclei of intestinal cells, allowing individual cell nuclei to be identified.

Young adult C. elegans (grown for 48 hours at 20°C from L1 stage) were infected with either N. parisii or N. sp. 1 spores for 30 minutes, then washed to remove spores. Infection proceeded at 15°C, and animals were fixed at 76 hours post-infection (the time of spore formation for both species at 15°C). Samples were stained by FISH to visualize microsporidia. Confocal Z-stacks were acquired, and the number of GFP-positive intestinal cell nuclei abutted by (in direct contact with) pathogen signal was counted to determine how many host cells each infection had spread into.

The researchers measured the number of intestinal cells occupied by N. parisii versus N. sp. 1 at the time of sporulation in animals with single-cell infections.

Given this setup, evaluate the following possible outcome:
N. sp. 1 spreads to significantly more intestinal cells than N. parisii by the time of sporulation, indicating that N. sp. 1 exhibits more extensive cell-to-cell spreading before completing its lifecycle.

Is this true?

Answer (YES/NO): YES